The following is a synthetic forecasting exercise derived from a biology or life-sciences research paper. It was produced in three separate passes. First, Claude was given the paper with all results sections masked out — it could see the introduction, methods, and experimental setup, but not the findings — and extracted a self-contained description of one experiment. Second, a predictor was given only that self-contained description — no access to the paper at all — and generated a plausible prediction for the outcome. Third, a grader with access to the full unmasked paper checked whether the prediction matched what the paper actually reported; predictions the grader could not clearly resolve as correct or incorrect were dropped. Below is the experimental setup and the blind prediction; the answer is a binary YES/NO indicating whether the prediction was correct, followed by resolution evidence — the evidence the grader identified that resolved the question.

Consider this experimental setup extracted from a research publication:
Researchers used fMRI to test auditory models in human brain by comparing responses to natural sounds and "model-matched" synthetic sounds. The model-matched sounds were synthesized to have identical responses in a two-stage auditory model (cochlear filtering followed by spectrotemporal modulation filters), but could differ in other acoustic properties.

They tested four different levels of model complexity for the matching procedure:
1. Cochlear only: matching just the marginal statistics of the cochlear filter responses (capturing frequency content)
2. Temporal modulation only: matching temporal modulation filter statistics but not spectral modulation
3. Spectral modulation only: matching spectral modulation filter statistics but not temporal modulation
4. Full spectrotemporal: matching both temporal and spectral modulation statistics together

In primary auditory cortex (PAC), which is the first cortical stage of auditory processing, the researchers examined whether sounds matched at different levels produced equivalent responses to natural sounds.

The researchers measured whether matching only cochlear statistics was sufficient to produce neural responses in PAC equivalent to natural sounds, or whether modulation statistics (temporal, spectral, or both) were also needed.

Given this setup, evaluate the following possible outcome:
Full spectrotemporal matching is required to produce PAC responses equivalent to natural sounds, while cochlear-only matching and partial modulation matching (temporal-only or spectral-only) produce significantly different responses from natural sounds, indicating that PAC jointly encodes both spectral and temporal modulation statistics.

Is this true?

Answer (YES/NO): YES